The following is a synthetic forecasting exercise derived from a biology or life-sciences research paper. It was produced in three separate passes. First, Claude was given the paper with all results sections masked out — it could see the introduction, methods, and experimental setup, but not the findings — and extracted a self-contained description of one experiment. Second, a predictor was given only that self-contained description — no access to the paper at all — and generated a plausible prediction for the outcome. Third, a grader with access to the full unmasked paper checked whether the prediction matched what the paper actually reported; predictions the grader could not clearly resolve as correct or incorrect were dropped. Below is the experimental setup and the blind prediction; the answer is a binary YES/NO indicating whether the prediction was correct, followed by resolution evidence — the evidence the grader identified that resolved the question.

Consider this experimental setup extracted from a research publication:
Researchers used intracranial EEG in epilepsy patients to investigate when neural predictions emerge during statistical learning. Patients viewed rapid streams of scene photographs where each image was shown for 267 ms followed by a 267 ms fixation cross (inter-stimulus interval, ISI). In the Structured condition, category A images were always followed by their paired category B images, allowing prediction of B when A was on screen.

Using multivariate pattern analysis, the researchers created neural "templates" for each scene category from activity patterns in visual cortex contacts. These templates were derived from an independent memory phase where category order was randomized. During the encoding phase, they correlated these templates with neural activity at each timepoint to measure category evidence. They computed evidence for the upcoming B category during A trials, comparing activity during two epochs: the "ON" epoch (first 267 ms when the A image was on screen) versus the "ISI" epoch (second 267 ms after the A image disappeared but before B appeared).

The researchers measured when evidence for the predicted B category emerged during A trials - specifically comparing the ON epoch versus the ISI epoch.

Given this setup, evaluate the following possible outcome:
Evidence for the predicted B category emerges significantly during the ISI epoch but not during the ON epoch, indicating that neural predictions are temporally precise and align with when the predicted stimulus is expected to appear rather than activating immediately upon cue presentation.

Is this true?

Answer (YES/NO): YES